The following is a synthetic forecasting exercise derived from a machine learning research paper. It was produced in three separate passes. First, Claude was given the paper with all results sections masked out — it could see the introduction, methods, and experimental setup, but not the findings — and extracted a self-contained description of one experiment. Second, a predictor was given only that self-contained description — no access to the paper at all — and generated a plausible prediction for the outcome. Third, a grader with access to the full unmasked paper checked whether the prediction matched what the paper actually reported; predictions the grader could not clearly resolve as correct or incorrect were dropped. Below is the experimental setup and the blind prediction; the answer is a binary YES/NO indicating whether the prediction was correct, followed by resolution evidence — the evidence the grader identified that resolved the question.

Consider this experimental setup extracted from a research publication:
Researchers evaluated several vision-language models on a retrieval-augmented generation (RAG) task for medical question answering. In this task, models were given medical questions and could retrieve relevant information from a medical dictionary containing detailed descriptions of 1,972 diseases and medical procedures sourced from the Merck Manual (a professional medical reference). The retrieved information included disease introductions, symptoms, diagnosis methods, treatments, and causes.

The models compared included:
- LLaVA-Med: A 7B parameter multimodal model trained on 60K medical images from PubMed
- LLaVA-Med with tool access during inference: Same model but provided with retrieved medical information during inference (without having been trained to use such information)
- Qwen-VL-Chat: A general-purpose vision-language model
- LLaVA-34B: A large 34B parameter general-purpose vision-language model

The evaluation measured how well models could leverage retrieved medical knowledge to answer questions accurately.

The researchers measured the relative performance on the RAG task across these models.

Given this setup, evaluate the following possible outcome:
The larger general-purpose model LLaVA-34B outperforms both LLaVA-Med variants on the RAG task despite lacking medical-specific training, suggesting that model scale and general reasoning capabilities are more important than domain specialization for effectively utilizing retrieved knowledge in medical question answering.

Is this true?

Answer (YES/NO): YES